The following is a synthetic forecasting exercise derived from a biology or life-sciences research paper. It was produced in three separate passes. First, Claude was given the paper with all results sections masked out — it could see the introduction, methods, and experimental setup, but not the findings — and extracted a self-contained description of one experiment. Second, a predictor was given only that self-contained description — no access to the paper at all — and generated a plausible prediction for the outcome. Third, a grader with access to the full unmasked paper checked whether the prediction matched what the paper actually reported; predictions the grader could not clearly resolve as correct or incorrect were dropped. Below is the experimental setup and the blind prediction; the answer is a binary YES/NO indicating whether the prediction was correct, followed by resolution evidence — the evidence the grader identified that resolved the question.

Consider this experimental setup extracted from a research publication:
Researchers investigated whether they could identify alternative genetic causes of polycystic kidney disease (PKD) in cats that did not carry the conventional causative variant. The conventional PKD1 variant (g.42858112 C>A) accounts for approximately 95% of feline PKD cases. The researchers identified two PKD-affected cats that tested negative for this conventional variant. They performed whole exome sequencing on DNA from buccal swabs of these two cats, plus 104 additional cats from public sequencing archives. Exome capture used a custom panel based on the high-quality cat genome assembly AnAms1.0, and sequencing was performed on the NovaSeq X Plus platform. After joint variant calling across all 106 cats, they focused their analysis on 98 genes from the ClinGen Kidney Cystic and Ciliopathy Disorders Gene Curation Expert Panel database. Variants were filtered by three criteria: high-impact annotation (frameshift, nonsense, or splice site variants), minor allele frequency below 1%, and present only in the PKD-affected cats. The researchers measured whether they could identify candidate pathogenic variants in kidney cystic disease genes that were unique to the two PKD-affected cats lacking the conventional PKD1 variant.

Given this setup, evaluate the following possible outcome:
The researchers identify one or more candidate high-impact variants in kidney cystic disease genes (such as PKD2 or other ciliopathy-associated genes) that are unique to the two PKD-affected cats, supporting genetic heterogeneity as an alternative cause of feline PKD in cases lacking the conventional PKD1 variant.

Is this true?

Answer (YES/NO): NO